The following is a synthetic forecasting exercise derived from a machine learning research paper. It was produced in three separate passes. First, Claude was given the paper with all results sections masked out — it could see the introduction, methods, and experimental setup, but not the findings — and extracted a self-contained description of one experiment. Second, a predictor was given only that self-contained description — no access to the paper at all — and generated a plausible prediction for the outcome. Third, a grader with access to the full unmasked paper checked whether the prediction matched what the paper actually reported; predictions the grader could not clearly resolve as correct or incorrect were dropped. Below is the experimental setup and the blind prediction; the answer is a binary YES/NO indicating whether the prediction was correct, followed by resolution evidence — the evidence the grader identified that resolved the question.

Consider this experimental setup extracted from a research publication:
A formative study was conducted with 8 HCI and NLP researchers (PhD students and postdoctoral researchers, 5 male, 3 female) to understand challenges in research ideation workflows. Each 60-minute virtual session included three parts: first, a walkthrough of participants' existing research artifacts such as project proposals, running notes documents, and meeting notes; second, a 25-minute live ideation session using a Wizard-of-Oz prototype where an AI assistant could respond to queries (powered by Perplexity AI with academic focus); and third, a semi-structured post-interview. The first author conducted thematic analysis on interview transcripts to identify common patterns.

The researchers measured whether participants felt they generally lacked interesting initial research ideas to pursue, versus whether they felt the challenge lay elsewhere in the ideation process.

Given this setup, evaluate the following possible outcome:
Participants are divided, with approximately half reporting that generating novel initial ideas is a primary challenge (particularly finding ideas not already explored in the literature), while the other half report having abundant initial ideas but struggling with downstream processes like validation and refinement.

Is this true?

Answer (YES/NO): NO